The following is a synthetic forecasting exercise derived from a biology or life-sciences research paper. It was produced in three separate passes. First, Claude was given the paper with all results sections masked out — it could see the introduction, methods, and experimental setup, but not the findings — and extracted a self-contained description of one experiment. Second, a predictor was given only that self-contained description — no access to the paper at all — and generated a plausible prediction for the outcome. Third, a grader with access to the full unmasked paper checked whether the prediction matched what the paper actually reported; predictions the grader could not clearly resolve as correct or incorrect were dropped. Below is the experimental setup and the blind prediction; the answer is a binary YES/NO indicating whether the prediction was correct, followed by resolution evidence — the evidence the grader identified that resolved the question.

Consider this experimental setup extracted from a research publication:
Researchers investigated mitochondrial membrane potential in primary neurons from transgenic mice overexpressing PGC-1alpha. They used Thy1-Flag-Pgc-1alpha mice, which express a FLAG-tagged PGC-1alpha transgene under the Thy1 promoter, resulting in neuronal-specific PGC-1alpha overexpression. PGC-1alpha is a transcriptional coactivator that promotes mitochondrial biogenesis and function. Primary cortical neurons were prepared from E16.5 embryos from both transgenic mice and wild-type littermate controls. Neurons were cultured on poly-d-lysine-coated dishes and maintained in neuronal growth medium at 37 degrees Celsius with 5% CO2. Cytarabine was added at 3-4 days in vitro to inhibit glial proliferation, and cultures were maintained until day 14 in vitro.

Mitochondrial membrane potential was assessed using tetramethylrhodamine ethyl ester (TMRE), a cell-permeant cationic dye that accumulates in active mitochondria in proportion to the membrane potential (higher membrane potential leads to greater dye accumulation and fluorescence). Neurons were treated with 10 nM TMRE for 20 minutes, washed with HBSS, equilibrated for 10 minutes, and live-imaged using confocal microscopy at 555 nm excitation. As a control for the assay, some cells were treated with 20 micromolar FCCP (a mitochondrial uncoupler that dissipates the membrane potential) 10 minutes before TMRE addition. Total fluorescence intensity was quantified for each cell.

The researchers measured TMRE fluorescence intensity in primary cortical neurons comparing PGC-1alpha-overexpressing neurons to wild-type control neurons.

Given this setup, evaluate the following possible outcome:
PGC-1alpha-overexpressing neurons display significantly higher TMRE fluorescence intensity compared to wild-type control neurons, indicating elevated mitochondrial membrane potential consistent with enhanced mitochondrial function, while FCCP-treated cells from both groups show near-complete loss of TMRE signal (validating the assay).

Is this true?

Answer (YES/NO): YES